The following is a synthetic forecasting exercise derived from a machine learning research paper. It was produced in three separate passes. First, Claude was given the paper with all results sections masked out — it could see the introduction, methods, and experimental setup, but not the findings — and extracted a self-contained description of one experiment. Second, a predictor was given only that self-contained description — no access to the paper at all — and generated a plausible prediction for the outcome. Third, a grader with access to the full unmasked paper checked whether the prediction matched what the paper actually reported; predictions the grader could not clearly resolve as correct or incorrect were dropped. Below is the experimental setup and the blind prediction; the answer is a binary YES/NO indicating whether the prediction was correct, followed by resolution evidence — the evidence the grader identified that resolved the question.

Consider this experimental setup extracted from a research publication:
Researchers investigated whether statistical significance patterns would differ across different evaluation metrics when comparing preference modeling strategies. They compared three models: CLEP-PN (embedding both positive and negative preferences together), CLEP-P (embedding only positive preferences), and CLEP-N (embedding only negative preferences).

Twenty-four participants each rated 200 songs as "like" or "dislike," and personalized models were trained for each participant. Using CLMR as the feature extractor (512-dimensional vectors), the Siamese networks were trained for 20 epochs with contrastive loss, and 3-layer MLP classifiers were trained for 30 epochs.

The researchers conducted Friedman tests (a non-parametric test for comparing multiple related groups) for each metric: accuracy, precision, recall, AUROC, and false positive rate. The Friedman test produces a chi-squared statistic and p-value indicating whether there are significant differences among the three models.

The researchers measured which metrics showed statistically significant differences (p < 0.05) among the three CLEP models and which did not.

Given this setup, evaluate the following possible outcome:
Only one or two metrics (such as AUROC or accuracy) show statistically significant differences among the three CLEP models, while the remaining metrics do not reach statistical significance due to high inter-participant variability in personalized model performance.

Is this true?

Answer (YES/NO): NO